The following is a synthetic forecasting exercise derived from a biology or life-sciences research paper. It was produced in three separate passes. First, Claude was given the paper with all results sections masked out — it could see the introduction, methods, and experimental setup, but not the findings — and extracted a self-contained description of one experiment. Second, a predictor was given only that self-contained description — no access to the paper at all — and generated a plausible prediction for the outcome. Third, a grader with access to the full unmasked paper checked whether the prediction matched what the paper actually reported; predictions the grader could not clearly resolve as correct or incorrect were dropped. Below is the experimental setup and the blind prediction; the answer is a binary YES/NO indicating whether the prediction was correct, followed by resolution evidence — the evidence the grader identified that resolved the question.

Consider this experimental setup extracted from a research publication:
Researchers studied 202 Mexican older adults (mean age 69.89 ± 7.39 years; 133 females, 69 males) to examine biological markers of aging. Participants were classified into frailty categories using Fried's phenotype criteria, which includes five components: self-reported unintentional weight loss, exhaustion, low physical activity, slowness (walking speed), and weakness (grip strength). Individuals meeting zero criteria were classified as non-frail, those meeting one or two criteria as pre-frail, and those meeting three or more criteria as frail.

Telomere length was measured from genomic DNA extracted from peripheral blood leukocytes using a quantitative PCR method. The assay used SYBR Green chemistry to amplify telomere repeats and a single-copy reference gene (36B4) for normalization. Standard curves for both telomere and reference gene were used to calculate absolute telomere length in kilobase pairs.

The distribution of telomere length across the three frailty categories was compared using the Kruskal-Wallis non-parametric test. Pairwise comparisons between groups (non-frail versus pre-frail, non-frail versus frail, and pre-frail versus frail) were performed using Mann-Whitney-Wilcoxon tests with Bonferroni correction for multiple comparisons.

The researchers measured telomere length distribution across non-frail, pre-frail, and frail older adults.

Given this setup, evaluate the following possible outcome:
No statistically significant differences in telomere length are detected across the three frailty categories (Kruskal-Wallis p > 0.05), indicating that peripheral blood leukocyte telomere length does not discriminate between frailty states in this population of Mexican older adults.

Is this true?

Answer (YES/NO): NO